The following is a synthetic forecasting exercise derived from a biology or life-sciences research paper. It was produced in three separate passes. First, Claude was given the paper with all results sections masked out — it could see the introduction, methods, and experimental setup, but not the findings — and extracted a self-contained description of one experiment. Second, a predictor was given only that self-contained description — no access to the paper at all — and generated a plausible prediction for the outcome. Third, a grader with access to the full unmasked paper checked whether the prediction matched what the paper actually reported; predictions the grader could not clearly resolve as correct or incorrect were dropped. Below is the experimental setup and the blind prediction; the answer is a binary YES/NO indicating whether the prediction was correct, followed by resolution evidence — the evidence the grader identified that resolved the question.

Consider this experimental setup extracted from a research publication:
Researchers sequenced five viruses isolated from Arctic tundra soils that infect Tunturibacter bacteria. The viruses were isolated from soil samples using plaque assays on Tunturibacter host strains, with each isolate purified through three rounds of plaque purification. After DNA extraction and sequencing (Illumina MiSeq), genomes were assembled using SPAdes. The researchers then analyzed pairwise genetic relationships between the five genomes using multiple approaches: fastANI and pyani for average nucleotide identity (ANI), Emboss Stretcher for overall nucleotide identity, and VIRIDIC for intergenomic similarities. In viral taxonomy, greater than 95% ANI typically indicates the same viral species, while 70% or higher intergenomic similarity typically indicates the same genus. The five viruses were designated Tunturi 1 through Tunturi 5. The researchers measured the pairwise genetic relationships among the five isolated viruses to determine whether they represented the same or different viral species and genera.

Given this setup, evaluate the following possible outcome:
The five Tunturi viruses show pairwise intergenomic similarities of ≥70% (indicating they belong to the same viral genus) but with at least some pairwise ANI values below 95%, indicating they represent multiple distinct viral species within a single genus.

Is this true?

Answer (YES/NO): NO